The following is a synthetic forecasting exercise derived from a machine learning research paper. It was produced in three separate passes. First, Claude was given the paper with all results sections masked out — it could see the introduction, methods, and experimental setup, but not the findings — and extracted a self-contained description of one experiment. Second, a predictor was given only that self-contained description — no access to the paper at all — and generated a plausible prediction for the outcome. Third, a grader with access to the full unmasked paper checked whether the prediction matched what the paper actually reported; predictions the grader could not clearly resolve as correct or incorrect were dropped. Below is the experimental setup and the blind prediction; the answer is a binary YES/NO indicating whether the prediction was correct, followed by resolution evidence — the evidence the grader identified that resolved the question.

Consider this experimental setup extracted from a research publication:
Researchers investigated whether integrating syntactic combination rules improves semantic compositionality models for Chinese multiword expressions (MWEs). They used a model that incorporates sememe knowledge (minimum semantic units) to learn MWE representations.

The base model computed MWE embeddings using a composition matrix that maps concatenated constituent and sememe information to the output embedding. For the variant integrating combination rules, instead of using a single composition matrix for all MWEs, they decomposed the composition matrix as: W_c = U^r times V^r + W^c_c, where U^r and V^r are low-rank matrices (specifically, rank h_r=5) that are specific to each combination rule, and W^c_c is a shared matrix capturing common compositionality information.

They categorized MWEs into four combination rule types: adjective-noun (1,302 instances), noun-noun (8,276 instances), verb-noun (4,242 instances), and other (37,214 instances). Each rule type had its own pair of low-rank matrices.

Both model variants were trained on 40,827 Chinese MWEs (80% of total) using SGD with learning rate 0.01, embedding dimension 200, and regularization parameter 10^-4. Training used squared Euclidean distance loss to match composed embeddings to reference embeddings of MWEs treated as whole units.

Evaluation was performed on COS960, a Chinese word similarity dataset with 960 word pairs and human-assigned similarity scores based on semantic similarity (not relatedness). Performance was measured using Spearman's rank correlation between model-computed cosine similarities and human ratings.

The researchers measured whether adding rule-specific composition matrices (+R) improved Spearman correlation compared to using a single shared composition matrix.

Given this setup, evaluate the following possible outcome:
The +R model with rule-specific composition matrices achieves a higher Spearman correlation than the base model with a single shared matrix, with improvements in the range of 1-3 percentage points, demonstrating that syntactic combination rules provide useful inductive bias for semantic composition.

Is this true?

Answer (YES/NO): NO